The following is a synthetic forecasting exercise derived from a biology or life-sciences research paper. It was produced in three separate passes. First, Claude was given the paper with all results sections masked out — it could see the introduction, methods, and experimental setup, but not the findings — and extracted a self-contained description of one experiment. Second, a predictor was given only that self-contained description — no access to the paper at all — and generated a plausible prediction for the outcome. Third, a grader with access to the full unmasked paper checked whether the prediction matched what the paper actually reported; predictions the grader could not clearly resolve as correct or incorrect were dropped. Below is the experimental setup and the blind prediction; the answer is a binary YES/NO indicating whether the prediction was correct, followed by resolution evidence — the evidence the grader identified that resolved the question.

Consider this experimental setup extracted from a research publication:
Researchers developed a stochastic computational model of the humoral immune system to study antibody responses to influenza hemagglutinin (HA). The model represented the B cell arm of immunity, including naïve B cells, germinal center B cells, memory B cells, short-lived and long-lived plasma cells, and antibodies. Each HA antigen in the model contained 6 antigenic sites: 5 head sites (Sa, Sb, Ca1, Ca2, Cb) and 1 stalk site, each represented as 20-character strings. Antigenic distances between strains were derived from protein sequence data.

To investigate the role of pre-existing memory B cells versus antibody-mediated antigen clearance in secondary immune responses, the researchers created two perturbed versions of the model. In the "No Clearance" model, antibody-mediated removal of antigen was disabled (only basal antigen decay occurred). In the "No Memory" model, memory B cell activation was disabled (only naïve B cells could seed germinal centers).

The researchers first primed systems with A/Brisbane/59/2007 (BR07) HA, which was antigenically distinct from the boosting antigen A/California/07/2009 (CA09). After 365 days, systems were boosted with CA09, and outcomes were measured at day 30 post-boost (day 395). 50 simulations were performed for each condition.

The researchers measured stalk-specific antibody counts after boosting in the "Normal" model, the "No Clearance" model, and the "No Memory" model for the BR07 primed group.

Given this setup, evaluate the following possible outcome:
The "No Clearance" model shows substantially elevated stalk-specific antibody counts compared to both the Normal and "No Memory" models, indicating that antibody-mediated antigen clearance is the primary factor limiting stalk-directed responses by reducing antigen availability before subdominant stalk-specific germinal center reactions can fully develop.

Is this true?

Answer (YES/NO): NO